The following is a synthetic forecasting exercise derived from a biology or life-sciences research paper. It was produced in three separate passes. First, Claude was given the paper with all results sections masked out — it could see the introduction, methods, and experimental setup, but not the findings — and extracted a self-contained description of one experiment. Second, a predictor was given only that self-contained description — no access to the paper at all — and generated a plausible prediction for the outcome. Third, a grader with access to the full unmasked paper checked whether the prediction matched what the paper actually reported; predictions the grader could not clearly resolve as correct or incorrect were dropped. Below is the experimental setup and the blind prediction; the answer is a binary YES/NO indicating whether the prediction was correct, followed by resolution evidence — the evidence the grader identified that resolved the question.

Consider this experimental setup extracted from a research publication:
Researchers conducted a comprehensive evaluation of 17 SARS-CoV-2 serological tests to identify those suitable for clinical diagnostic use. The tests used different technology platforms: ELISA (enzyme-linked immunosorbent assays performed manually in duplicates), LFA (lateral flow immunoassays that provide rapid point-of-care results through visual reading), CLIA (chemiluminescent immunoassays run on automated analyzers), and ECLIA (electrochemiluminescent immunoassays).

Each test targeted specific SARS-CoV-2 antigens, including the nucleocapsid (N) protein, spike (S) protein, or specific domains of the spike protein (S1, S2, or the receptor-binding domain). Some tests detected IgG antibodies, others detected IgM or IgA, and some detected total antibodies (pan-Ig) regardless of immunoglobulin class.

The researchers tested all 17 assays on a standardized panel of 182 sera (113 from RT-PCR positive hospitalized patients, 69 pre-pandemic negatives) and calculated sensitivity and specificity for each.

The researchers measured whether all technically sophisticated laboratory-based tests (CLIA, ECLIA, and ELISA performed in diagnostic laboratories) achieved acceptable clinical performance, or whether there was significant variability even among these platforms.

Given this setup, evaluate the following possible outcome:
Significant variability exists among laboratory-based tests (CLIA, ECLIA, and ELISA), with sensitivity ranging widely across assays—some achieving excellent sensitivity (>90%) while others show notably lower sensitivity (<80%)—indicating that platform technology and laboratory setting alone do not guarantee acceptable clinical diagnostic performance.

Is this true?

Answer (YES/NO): YES